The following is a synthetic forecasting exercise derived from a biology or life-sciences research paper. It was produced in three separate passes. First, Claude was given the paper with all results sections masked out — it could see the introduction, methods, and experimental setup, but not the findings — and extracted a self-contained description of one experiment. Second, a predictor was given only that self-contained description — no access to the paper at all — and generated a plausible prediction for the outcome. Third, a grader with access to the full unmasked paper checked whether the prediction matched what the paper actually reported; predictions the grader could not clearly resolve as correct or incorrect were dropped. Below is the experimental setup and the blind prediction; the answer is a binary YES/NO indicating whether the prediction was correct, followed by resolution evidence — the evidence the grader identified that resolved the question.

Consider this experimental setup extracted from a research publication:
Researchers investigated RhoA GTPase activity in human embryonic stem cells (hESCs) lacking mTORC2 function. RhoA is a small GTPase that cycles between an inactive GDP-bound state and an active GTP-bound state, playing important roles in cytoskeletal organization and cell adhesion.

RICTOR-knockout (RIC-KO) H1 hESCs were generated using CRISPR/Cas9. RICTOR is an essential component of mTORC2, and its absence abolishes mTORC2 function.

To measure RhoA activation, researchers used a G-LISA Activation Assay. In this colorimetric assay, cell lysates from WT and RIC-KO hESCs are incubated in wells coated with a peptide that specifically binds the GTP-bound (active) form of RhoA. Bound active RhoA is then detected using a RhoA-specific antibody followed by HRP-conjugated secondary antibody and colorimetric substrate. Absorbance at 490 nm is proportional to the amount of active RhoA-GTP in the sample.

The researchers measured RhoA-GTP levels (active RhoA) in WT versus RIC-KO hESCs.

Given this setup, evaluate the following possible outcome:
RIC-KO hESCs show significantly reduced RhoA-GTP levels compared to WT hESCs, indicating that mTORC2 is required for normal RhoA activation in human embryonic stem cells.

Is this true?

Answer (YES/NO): NO